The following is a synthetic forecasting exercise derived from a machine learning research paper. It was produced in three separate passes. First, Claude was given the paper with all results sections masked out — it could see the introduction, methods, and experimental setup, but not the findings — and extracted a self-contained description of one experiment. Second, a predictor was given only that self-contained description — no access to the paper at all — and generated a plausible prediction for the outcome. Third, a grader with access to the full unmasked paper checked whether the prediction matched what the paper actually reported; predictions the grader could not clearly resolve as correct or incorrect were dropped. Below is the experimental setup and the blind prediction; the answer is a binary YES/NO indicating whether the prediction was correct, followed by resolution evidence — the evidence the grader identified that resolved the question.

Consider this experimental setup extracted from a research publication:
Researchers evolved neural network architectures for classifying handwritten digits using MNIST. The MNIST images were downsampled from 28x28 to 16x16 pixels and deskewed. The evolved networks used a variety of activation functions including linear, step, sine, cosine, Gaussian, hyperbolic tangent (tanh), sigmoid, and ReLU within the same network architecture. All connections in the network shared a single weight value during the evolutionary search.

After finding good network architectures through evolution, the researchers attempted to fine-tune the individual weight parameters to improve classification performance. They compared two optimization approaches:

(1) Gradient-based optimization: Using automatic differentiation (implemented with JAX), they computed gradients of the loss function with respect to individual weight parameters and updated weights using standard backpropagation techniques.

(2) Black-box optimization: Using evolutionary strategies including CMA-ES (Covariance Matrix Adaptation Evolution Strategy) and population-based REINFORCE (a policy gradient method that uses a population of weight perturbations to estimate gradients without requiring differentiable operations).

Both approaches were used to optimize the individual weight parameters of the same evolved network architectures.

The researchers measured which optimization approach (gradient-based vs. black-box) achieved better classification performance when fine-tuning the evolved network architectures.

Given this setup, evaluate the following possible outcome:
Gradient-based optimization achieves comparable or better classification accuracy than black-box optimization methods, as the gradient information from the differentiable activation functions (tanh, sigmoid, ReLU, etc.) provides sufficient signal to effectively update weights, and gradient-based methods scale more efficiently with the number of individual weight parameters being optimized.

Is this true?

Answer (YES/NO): NO